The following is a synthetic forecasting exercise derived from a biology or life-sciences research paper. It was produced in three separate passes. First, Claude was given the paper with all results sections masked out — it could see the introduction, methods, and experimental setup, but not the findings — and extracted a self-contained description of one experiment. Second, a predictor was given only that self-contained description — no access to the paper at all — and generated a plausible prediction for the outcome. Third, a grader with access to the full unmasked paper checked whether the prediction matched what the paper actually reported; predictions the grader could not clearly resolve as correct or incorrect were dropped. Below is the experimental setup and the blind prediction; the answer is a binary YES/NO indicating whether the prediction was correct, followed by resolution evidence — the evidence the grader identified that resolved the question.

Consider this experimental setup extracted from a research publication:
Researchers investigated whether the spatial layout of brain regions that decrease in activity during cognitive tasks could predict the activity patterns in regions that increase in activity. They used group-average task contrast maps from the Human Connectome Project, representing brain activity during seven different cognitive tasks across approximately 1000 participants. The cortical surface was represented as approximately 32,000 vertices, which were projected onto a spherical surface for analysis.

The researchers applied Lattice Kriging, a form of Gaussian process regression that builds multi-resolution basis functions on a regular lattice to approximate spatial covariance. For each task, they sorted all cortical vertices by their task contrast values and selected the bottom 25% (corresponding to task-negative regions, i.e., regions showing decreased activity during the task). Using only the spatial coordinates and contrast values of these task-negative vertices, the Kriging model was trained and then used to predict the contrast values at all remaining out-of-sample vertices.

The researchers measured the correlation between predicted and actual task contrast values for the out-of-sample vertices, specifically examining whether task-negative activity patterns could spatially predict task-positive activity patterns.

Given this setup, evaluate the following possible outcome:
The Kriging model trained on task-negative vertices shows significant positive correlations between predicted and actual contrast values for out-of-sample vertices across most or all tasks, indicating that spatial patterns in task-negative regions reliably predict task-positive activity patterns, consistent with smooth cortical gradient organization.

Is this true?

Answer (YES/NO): YES